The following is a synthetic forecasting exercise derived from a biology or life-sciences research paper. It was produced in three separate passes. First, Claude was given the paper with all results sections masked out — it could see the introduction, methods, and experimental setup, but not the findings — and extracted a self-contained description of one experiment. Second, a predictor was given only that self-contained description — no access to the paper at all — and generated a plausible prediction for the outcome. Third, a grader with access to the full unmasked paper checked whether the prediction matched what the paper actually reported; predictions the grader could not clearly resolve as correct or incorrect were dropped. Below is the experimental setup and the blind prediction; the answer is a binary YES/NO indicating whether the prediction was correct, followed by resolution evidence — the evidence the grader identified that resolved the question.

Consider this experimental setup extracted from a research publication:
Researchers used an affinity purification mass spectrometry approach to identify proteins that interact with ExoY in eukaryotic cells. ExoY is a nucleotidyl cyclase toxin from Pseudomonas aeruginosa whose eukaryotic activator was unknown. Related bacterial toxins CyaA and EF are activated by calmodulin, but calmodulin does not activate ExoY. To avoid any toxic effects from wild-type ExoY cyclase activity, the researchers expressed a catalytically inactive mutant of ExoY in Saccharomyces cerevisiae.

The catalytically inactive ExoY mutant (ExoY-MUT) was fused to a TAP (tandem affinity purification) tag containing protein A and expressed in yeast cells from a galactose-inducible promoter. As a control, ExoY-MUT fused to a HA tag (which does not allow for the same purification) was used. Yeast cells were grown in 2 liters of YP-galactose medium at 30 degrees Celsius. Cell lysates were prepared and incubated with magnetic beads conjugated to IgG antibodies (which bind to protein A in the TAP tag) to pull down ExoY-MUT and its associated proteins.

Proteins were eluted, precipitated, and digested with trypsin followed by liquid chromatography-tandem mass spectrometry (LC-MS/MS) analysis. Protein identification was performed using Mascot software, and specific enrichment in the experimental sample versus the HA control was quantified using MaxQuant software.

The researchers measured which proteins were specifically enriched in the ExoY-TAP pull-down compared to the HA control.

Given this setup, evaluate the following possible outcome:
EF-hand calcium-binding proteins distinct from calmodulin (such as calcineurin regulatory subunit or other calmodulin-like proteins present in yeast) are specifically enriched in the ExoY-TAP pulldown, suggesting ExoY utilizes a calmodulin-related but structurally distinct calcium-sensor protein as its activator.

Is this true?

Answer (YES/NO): NO